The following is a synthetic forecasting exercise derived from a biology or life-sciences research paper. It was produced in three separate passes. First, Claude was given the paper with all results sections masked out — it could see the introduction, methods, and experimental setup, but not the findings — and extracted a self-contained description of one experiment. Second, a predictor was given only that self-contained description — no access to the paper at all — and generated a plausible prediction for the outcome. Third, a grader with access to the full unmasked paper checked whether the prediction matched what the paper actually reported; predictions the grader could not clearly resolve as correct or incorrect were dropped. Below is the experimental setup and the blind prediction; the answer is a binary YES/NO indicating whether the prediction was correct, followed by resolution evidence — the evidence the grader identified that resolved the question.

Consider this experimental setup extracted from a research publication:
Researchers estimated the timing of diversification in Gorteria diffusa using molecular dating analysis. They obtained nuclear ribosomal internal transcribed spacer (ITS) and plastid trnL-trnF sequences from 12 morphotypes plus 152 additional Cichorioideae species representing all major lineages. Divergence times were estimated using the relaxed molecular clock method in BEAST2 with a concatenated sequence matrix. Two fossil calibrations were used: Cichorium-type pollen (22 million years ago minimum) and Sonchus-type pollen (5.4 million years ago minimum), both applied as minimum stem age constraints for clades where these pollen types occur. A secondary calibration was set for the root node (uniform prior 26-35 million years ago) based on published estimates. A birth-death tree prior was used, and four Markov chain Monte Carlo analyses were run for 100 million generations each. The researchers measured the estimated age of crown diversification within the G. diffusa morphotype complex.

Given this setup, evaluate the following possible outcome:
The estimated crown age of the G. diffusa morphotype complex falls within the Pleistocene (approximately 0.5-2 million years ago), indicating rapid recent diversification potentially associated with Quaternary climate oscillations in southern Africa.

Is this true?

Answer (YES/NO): NO